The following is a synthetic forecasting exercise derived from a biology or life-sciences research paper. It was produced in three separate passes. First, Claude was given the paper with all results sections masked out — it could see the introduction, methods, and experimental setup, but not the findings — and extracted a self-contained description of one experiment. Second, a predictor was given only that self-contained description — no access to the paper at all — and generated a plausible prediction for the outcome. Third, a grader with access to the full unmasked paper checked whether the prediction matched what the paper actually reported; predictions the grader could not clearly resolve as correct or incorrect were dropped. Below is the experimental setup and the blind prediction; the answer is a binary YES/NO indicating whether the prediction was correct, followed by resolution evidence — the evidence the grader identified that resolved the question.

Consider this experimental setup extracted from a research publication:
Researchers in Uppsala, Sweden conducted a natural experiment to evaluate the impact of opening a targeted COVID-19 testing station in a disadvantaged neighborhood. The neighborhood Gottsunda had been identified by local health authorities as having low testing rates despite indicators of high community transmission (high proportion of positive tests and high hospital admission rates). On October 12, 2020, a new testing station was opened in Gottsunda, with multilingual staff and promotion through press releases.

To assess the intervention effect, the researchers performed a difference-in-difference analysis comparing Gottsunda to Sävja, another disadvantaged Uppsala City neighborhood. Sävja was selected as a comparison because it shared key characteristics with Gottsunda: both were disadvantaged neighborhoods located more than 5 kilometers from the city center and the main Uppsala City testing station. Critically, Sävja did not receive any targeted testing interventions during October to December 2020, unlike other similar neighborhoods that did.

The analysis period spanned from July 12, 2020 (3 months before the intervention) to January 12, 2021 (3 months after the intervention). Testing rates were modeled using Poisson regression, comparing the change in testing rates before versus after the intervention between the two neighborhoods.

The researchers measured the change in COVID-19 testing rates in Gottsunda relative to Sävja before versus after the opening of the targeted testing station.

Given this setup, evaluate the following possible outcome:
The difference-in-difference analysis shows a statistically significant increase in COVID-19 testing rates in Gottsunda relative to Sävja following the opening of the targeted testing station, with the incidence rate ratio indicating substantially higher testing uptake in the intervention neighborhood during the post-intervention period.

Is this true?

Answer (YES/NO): YES